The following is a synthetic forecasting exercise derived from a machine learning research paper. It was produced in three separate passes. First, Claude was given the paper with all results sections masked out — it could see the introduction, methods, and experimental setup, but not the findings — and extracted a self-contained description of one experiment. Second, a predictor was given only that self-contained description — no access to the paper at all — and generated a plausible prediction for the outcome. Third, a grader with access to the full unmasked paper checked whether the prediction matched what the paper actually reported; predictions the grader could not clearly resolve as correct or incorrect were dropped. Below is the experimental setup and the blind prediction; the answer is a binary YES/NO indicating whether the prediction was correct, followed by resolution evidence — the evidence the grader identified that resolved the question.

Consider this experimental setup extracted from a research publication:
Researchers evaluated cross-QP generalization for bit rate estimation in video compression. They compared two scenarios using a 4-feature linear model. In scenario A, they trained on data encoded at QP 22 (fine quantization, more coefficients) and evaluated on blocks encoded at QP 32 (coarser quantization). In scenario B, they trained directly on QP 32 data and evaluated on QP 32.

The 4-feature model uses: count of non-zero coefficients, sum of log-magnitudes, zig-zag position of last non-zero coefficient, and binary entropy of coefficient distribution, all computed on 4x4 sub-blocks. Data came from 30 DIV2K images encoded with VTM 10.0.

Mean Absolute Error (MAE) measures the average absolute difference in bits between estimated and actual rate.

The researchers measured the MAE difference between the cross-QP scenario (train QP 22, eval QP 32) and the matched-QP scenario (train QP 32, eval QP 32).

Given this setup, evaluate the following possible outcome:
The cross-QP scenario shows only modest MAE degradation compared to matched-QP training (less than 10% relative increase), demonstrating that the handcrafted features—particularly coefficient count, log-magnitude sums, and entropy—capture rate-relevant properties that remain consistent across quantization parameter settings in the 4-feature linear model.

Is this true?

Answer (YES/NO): YES